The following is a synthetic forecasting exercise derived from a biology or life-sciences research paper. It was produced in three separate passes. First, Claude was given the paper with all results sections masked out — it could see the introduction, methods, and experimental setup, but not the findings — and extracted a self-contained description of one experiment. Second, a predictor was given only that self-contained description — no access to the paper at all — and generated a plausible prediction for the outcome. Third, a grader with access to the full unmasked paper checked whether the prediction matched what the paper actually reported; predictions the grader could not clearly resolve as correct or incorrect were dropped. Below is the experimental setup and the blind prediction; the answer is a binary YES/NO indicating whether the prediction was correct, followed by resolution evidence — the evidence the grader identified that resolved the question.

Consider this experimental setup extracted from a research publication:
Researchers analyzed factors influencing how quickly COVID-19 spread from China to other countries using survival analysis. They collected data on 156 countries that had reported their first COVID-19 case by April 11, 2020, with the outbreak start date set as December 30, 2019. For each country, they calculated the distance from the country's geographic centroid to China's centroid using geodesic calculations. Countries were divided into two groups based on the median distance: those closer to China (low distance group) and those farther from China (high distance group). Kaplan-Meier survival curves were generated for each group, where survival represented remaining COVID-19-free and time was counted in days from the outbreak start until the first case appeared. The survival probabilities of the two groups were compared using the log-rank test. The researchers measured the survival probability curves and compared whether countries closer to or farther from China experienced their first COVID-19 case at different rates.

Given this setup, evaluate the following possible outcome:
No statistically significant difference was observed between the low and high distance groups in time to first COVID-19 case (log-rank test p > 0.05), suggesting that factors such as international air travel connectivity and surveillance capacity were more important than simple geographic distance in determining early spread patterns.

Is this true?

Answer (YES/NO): NO